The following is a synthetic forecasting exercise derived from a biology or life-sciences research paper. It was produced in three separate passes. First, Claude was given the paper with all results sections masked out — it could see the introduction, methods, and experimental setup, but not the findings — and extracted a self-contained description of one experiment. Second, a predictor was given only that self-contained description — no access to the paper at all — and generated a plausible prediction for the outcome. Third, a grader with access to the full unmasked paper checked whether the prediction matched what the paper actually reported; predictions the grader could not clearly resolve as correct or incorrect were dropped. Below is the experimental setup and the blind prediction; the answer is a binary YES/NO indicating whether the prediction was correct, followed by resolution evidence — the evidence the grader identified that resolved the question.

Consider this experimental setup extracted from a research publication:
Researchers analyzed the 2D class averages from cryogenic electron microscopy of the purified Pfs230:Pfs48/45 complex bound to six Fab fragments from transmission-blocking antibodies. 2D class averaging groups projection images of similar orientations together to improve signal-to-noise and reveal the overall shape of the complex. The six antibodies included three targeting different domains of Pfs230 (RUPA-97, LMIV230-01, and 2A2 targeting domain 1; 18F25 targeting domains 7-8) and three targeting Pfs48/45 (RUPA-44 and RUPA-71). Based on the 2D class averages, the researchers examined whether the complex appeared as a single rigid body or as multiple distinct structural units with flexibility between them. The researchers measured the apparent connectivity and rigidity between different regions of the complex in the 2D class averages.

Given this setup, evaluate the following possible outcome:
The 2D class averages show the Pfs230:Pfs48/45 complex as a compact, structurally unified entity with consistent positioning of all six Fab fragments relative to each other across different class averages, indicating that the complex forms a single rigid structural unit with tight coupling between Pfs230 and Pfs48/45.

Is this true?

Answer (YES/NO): NO